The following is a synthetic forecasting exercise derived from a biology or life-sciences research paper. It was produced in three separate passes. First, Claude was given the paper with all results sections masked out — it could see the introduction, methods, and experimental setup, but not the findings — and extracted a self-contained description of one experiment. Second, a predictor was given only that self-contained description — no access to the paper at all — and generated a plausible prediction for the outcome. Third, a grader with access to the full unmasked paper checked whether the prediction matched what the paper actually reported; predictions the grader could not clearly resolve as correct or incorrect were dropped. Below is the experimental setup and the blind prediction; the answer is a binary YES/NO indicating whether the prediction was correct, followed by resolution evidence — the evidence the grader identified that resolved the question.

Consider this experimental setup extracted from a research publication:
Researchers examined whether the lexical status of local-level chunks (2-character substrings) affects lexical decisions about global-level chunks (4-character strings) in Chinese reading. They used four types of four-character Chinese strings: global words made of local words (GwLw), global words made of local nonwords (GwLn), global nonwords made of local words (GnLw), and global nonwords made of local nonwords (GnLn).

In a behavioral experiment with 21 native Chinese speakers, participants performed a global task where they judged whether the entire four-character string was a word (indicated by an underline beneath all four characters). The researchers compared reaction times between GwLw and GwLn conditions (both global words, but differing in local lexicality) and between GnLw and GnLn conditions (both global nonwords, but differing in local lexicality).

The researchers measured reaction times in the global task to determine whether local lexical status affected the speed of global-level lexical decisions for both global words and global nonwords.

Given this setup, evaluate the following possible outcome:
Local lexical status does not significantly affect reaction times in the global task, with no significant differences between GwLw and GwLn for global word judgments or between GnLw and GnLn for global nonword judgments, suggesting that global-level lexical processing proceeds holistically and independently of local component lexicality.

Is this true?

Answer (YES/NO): NO